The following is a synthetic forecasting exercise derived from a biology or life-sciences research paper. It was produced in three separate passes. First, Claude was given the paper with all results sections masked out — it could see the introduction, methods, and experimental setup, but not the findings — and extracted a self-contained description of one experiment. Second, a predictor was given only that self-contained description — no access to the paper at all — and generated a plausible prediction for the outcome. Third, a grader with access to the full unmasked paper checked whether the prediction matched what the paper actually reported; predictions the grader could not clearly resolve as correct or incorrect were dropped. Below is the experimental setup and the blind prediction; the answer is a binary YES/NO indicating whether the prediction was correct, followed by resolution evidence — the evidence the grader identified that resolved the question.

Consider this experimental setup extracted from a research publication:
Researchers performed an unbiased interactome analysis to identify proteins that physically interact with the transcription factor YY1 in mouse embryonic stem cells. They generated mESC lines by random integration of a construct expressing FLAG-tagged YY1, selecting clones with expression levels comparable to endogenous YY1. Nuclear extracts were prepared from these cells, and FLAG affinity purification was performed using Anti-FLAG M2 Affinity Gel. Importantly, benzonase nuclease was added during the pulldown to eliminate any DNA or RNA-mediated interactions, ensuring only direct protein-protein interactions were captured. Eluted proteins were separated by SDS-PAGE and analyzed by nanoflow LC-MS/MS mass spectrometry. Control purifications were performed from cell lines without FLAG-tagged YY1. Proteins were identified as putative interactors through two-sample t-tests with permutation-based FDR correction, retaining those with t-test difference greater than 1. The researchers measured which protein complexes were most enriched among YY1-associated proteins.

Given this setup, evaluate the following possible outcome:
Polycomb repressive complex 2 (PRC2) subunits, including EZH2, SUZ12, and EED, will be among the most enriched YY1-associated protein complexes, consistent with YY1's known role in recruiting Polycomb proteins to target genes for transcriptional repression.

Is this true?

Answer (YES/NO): NO